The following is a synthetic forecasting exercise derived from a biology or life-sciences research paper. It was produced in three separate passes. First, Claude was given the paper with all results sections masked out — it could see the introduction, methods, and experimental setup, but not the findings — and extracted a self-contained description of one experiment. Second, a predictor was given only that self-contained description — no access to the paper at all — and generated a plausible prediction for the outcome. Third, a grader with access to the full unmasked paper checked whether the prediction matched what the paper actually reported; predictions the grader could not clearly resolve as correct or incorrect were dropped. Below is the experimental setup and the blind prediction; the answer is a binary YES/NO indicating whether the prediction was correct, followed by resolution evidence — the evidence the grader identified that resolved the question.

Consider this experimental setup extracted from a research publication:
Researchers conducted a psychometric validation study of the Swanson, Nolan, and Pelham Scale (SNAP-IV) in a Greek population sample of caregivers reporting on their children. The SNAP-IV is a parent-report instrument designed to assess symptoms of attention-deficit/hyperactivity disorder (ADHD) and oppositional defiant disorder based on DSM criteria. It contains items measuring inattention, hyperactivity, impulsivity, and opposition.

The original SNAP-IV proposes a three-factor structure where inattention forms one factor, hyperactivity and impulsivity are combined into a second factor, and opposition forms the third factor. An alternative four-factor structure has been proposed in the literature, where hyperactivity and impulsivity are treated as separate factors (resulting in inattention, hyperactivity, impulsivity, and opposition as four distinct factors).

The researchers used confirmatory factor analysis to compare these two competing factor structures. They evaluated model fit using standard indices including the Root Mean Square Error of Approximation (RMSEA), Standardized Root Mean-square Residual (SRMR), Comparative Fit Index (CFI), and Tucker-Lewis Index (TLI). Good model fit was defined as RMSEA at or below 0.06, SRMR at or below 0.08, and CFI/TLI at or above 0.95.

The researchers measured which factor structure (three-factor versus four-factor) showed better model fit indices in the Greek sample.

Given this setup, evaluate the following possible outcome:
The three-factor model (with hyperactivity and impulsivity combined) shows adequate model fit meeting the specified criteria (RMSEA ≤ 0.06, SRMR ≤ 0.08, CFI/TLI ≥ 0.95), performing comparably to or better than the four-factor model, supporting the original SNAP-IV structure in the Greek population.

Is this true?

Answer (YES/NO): NO